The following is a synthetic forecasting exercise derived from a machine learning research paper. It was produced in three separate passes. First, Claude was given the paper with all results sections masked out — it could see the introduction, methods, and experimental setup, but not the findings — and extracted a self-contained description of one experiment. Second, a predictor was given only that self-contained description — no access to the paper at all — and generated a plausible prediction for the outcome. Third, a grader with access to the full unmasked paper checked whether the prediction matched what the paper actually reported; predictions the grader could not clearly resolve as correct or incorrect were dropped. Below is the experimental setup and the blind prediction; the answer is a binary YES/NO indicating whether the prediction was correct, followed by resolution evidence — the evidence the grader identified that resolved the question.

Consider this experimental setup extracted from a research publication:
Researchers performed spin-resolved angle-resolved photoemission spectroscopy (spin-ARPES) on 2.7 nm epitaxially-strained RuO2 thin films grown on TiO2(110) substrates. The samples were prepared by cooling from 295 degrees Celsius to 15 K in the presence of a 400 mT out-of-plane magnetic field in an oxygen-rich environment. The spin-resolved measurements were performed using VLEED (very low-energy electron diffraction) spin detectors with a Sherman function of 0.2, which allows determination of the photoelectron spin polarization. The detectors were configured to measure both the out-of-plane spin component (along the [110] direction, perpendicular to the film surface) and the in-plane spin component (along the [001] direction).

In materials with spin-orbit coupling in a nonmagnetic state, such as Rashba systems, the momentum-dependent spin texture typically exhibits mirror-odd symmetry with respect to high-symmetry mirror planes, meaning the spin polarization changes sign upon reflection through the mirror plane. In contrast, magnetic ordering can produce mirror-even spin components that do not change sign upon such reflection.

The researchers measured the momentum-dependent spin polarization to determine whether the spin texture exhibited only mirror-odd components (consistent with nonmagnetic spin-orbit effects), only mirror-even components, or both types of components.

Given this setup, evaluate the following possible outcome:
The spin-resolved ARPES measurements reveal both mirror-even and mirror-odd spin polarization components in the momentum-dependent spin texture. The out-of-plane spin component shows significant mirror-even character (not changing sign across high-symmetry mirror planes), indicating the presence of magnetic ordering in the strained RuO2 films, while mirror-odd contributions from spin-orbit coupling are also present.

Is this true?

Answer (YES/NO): NO